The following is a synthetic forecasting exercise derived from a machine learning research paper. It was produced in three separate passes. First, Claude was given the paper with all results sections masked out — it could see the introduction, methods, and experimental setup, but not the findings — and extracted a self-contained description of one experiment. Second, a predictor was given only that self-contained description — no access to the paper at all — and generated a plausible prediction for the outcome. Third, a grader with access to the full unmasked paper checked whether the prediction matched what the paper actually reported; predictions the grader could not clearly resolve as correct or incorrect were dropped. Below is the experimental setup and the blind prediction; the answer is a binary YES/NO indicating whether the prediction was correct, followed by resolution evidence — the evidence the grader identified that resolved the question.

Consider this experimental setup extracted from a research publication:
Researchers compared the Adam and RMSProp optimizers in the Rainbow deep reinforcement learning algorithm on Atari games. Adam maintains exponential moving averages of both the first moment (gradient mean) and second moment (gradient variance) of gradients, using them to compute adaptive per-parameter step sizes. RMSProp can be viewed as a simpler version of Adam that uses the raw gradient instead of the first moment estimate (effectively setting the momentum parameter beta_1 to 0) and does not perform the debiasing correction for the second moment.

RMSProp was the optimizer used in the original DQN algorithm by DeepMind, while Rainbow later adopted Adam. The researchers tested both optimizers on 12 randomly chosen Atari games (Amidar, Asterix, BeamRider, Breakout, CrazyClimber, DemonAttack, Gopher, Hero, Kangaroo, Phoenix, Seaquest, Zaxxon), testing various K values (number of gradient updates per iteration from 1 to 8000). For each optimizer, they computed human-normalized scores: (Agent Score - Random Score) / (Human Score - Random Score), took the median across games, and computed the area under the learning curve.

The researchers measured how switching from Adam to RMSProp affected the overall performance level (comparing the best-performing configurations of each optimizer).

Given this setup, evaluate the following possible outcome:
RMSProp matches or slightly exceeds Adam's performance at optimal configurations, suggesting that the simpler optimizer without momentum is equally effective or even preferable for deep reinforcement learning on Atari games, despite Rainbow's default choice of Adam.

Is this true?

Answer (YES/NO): NO